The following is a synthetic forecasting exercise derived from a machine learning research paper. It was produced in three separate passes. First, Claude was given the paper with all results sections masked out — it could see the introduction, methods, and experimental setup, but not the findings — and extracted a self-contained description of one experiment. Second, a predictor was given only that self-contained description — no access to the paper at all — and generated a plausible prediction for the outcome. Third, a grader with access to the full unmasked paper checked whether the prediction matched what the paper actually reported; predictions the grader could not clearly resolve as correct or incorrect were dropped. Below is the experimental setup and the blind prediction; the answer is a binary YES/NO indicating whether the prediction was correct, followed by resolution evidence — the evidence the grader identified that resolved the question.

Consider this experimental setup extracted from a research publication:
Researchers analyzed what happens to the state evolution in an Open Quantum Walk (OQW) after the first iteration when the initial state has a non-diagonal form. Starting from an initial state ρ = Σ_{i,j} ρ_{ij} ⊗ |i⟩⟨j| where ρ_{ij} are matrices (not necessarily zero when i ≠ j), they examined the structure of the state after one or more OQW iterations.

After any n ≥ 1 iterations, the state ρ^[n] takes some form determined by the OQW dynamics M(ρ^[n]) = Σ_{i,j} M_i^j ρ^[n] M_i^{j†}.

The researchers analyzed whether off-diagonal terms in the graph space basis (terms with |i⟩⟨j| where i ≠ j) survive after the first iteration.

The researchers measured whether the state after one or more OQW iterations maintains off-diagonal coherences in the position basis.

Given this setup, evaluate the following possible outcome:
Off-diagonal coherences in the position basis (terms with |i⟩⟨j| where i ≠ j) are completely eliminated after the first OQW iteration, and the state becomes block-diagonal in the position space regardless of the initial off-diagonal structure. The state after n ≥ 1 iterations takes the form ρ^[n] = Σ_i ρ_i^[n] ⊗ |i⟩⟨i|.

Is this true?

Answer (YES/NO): YES